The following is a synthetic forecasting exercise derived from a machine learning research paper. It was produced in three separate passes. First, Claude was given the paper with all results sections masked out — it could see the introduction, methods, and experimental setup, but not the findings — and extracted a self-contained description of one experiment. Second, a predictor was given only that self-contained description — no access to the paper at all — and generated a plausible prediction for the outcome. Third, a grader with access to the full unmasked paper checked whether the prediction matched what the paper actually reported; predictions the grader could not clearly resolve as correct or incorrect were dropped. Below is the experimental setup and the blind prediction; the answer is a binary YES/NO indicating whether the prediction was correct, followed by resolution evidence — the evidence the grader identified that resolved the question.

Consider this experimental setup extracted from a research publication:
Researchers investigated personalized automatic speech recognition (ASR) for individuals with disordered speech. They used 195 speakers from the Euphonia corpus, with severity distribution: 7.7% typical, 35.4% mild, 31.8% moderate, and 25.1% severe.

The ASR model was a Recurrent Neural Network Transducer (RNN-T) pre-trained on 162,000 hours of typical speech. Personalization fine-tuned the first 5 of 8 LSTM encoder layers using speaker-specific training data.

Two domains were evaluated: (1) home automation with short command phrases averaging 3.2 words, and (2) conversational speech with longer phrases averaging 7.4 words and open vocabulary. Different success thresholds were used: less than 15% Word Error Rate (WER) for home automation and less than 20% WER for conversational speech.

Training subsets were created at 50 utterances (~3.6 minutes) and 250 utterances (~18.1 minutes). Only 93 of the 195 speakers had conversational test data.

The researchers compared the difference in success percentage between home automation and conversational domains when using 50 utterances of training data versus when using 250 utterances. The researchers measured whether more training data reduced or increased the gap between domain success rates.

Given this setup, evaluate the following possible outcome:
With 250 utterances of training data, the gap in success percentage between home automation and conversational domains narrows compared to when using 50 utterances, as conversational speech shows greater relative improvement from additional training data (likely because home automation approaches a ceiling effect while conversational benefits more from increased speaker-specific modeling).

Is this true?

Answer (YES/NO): YES